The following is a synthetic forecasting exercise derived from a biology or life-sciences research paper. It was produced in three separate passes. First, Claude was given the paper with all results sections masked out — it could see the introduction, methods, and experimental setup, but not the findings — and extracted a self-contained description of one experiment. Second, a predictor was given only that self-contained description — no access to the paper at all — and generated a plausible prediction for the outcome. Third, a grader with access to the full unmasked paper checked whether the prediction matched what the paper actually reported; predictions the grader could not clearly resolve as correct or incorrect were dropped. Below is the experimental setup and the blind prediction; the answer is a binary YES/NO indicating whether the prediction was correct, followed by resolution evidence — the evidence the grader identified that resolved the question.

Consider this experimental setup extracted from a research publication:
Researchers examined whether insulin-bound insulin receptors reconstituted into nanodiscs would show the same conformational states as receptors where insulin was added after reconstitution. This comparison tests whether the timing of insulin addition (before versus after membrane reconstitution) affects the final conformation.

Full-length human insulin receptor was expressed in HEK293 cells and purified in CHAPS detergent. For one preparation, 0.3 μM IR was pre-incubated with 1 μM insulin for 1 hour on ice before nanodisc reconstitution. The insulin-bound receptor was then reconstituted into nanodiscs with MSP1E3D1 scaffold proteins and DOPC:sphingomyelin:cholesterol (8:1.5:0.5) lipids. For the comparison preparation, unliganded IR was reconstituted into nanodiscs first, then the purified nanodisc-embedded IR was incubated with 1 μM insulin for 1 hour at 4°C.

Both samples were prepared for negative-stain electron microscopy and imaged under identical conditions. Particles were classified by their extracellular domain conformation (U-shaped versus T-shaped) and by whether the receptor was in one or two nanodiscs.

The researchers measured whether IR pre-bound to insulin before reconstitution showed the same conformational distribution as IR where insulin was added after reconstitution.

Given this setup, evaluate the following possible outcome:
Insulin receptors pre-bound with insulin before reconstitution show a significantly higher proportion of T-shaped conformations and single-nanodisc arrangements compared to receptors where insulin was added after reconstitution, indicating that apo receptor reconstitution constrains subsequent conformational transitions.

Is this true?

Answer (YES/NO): YES